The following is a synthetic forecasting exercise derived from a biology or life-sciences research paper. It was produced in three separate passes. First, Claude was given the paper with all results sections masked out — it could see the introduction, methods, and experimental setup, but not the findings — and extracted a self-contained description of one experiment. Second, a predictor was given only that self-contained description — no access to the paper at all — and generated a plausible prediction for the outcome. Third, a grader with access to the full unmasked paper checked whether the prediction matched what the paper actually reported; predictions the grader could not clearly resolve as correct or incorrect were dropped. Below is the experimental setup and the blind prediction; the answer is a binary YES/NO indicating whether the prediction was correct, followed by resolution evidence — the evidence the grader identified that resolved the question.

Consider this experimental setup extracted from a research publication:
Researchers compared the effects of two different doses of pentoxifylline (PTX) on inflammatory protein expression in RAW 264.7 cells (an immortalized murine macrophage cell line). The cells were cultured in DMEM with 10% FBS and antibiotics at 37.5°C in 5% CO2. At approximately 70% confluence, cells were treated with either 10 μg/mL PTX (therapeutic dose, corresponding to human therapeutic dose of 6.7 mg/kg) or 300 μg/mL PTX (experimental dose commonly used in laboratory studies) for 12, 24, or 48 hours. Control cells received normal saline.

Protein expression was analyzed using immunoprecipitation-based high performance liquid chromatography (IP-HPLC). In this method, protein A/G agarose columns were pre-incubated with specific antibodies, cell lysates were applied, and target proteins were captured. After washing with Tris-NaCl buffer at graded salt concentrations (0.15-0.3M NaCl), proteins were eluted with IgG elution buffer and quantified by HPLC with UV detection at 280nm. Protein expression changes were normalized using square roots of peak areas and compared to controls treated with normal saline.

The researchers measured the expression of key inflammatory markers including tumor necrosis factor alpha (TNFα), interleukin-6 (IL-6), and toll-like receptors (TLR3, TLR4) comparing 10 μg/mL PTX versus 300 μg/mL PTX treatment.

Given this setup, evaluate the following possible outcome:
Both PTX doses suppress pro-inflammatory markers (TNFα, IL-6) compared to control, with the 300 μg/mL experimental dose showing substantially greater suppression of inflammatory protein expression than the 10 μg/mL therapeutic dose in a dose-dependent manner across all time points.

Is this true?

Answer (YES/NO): NO